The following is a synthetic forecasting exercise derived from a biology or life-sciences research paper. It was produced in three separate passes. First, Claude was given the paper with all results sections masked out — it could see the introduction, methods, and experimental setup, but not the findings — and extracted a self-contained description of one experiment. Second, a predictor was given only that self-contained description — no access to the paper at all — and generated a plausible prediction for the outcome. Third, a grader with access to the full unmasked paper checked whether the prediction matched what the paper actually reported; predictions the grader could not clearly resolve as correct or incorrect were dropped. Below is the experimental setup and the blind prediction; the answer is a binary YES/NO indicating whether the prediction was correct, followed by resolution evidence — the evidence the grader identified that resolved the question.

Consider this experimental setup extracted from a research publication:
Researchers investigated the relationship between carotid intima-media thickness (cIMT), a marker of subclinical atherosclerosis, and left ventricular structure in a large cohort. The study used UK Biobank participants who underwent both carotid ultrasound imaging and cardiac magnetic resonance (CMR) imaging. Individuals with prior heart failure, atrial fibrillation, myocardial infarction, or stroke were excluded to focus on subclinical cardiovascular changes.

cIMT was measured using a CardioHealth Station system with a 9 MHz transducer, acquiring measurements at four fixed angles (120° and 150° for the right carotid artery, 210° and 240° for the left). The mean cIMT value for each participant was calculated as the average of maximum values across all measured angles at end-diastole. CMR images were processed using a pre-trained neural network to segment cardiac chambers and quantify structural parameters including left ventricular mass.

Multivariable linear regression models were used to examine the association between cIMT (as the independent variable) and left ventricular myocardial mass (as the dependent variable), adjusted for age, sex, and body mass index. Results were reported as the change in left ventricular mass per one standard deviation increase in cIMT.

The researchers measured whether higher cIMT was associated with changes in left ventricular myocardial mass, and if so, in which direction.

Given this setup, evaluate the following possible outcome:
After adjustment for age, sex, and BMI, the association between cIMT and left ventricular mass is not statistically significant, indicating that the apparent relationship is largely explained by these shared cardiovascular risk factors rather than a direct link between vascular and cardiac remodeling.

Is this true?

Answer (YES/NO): NO